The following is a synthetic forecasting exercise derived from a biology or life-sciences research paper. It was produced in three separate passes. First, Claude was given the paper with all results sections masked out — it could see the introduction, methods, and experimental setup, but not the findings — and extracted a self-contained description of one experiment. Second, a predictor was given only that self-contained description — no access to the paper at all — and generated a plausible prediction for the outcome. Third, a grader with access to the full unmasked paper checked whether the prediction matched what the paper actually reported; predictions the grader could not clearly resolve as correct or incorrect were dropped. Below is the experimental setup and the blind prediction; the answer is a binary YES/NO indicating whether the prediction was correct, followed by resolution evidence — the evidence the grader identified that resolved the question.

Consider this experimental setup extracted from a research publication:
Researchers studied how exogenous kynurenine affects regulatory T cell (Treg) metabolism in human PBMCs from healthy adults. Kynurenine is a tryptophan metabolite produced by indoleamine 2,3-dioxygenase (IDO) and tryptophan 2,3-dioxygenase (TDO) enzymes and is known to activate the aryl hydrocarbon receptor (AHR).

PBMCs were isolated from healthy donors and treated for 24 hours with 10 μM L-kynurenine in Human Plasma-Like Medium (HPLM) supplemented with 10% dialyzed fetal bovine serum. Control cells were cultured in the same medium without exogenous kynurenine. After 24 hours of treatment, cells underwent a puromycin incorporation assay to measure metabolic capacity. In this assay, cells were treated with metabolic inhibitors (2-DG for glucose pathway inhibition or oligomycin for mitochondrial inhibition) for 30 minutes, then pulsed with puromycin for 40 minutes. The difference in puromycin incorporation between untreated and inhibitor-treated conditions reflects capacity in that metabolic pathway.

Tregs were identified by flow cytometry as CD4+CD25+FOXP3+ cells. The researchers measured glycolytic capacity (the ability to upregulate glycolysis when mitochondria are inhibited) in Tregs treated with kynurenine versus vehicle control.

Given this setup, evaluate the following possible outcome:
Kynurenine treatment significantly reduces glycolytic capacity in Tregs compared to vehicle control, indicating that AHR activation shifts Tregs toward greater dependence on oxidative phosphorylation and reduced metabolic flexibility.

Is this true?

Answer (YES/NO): NO